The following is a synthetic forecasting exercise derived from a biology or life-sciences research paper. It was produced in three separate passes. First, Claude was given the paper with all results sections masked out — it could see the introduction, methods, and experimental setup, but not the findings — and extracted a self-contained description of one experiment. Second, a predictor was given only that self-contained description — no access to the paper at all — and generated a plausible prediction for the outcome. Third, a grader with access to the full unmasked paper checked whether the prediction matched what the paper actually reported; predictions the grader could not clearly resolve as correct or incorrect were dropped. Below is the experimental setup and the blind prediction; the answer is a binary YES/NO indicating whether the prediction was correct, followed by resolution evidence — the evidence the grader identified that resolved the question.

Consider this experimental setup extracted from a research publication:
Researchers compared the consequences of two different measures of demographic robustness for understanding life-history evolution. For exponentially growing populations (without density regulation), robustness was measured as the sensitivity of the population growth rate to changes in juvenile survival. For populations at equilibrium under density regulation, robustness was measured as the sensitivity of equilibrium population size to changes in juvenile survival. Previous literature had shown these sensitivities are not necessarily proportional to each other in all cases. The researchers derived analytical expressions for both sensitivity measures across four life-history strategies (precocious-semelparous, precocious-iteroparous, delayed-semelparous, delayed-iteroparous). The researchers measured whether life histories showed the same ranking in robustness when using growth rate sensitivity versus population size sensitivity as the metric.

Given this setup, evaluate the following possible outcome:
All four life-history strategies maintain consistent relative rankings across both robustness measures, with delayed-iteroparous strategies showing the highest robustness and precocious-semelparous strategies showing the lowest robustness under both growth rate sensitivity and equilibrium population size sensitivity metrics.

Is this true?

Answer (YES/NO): YES